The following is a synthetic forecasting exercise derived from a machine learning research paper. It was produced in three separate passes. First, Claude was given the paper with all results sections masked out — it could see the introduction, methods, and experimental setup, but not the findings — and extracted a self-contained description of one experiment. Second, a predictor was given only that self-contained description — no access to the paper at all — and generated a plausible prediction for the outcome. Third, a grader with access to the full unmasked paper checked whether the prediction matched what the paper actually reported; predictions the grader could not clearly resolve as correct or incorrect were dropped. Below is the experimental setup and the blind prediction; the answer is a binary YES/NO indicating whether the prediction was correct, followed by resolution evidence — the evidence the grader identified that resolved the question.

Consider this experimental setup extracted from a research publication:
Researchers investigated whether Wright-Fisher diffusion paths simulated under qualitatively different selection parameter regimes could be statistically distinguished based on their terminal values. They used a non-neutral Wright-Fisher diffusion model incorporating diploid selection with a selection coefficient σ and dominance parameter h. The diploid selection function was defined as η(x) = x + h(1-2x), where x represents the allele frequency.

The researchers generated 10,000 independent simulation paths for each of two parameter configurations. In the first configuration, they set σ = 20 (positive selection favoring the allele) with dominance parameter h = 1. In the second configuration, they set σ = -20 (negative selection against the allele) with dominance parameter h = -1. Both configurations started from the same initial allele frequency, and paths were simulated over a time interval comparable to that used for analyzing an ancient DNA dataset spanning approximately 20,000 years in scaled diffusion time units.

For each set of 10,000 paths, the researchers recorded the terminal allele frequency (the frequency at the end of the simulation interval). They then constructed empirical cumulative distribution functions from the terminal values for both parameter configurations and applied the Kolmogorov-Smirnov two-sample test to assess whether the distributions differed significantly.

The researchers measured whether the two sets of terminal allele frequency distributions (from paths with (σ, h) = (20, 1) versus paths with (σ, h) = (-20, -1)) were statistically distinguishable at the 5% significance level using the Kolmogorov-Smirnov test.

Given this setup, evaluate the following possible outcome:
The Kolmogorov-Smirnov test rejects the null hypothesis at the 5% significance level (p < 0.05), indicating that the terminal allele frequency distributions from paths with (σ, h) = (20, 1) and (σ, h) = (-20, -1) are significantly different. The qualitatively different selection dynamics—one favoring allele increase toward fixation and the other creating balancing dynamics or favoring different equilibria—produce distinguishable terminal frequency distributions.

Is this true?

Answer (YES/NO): NO